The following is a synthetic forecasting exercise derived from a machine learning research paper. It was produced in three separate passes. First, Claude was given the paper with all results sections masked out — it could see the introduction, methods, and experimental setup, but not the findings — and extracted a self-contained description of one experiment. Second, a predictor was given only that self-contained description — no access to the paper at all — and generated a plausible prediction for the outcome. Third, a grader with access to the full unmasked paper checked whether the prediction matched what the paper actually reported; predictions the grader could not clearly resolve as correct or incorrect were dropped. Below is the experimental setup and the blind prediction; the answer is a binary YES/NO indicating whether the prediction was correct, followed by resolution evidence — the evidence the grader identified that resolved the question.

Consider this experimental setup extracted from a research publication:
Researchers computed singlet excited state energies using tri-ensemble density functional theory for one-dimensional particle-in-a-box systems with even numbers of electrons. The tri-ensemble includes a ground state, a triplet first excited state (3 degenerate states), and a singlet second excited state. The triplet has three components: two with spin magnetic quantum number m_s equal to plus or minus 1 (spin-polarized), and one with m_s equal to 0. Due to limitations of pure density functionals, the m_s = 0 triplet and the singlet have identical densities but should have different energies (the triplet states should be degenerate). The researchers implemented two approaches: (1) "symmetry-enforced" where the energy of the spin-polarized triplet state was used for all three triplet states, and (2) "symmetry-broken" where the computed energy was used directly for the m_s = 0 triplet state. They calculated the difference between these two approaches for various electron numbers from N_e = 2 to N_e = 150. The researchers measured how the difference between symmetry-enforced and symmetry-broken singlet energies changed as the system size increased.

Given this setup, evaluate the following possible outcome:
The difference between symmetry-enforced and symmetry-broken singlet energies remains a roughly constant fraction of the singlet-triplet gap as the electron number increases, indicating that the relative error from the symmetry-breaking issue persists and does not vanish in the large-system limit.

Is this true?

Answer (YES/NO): NO